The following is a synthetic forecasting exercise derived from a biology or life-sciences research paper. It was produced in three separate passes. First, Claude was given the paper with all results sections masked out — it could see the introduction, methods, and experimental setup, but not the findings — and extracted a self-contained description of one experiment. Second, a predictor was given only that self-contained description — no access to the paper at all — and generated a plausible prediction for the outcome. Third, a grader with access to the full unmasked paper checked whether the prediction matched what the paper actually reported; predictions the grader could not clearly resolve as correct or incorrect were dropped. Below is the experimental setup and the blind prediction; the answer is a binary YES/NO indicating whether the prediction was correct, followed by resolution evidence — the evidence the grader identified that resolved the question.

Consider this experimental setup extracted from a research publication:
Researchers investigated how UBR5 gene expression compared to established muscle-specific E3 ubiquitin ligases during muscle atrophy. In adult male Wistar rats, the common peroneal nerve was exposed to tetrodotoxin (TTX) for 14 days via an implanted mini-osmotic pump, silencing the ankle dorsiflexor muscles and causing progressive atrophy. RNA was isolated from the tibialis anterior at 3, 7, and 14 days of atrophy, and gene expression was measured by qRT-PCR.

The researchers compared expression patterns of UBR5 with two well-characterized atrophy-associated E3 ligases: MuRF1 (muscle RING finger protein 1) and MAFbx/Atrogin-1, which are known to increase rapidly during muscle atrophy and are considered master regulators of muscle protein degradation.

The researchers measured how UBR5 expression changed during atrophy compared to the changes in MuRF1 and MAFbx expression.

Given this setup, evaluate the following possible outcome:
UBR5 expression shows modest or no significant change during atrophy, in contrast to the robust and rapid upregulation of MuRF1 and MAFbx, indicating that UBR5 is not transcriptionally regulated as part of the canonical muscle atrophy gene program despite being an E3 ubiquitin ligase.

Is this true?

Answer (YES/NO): NO